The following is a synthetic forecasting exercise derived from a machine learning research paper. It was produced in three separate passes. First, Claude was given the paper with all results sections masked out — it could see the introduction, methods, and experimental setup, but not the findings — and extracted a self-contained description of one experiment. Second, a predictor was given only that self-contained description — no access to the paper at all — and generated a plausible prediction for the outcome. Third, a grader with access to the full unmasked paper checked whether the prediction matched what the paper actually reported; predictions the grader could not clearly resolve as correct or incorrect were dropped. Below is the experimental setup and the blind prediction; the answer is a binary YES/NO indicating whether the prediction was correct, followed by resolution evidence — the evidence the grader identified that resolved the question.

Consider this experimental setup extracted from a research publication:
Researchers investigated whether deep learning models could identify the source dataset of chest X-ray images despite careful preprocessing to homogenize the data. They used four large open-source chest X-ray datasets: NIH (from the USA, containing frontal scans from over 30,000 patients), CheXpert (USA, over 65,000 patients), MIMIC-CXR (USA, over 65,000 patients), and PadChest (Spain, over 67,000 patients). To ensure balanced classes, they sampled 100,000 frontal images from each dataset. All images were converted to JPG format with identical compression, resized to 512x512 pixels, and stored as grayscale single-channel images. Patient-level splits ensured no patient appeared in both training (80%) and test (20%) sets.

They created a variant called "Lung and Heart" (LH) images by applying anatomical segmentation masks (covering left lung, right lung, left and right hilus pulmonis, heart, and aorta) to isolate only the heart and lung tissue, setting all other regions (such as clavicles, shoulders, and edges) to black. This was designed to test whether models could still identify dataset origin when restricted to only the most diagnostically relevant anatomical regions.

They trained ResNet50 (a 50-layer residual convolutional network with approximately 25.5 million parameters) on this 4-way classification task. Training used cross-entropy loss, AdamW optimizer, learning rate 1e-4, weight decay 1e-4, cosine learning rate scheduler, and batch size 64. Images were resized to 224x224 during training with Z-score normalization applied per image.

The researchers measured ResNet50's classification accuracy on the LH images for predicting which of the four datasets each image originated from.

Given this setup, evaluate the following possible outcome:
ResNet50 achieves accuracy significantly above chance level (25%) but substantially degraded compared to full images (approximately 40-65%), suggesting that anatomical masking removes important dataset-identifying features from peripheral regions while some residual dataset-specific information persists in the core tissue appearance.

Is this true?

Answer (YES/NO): NO